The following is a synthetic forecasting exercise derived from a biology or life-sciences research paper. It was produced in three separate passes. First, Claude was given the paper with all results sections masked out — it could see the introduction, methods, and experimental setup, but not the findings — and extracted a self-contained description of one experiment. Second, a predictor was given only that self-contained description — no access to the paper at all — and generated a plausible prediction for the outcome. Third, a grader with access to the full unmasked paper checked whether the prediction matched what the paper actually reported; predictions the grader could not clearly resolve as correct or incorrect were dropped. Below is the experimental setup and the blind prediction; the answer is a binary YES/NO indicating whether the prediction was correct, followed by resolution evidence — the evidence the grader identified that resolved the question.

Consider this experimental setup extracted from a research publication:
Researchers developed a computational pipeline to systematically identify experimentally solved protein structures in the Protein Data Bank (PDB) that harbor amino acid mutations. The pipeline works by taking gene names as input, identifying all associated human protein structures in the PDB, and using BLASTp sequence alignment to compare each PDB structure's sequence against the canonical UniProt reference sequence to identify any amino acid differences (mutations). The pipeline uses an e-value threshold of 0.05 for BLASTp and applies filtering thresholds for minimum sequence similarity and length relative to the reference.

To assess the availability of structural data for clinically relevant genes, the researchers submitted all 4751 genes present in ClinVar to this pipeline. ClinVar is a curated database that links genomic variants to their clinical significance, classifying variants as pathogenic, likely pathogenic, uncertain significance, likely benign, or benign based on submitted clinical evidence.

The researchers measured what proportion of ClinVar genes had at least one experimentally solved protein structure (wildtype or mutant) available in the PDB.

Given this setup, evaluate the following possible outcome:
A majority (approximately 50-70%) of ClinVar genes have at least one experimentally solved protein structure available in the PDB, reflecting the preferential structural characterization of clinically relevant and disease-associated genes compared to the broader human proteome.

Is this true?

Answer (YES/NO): YES